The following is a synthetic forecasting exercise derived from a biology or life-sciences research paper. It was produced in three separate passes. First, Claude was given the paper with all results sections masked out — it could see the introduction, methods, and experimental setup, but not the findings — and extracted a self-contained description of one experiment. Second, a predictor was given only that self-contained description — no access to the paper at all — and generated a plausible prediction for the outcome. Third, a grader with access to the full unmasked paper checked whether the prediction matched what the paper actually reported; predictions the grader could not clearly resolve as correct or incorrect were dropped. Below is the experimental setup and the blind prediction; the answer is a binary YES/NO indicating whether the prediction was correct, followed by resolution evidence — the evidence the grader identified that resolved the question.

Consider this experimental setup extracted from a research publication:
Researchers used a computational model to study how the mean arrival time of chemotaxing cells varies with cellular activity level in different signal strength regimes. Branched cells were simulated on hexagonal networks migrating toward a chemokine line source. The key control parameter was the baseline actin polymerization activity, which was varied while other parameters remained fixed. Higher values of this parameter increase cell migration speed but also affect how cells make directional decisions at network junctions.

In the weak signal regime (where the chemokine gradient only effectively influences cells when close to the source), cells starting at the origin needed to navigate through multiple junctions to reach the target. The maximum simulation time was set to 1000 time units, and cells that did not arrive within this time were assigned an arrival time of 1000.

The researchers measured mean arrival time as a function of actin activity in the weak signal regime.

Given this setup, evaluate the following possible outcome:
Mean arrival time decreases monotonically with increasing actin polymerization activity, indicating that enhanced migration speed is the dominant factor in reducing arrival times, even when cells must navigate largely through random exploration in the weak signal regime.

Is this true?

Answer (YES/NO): NO